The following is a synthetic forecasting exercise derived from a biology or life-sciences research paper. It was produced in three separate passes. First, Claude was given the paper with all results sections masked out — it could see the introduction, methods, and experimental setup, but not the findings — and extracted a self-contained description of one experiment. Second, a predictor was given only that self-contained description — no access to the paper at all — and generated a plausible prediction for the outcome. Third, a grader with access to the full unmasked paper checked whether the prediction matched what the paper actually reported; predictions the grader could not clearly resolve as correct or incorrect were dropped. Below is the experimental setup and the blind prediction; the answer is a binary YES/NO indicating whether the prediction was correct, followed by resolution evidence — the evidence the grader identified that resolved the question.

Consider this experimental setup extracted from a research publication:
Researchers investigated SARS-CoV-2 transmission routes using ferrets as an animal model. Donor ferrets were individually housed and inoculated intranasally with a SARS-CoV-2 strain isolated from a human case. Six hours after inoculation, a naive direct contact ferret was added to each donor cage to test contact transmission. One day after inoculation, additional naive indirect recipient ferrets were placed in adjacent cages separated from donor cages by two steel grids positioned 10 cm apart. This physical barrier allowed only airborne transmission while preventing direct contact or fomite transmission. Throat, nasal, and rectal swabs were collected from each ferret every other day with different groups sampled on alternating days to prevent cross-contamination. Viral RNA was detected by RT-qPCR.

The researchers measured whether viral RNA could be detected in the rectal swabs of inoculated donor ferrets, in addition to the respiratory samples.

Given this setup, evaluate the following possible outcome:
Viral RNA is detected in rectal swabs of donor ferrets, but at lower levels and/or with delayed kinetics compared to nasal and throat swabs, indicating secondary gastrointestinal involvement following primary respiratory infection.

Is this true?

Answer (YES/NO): YES